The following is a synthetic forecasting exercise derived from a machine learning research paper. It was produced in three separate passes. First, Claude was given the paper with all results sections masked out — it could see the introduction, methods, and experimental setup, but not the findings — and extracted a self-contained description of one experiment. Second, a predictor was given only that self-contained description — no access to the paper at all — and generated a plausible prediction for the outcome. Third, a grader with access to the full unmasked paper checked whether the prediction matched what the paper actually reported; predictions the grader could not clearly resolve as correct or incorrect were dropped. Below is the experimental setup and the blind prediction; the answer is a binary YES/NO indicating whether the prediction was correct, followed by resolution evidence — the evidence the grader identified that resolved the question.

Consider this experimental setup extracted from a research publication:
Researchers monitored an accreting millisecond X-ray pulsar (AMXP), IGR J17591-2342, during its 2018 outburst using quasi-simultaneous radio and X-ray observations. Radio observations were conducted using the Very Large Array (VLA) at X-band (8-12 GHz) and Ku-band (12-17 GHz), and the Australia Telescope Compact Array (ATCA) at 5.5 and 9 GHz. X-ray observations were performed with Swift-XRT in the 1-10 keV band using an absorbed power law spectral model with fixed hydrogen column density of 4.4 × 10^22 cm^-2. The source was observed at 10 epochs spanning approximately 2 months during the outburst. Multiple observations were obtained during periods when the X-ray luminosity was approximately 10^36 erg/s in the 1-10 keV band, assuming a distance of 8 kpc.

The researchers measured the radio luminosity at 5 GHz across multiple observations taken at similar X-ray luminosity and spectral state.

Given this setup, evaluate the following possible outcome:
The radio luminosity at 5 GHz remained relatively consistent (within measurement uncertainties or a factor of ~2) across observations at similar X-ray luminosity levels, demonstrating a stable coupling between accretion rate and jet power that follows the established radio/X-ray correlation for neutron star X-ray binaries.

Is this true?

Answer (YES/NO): NO